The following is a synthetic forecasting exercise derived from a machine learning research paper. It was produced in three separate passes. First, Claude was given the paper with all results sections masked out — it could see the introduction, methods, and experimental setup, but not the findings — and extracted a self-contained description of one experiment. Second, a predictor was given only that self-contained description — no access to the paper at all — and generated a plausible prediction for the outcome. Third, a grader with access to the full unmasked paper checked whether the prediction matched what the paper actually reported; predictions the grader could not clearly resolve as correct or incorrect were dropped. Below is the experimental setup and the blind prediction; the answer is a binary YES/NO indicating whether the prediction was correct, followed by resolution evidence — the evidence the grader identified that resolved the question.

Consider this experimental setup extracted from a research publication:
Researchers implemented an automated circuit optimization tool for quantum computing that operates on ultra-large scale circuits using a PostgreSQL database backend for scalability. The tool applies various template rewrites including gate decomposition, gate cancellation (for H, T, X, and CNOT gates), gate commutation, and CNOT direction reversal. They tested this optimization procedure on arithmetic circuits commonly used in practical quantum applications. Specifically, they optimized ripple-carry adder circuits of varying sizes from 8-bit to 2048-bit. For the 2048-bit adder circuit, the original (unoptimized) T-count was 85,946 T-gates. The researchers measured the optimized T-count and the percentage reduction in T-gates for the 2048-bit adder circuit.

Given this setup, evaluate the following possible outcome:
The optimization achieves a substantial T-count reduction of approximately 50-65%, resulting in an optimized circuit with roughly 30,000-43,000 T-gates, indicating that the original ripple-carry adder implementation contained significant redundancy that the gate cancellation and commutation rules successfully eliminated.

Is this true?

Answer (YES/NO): NO